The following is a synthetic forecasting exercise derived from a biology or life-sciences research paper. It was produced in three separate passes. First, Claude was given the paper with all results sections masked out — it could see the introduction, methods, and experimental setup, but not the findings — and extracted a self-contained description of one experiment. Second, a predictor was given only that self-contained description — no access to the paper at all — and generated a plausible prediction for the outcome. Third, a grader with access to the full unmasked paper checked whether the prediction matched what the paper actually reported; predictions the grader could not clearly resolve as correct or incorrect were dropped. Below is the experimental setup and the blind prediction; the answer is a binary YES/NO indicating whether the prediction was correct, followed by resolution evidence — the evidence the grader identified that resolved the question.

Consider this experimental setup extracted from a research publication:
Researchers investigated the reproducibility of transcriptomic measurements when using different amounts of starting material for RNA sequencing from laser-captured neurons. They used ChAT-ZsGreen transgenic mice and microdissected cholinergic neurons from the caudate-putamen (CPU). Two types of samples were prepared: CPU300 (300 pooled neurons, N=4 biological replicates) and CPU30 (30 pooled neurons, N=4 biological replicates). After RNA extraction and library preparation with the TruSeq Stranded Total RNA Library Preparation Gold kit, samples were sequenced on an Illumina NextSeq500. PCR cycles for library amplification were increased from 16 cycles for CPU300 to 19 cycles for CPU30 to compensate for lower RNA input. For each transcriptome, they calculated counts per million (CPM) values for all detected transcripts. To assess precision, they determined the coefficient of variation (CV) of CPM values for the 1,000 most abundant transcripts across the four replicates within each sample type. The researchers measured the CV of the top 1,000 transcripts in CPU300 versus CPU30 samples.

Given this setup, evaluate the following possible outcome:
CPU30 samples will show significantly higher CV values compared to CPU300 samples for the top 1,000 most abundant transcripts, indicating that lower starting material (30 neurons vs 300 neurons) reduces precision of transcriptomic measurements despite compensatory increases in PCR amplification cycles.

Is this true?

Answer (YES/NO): YES